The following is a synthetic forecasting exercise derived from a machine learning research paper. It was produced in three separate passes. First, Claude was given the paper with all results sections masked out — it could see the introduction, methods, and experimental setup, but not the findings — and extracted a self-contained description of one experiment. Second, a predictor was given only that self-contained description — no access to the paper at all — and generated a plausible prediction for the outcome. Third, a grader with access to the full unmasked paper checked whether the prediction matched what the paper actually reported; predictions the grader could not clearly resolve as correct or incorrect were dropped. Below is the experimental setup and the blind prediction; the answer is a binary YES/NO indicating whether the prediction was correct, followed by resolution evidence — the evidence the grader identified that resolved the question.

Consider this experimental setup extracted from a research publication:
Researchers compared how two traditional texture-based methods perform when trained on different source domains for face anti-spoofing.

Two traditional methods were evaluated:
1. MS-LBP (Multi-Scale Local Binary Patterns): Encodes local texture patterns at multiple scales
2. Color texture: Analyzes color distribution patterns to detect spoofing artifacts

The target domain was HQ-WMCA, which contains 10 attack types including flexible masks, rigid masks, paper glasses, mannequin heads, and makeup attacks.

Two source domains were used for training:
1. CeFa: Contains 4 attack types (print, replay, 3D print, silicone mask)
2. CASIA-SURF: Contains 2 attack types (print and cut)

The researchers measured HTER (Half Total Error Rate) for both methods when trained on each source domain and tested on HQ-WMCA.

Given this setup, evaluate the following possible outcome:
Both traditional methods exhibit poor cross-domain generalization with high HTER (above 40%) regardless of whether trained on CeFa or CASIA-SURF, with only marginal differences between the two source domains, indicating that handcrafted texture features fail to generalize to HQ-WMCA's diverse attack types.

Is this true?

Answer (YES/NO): YES